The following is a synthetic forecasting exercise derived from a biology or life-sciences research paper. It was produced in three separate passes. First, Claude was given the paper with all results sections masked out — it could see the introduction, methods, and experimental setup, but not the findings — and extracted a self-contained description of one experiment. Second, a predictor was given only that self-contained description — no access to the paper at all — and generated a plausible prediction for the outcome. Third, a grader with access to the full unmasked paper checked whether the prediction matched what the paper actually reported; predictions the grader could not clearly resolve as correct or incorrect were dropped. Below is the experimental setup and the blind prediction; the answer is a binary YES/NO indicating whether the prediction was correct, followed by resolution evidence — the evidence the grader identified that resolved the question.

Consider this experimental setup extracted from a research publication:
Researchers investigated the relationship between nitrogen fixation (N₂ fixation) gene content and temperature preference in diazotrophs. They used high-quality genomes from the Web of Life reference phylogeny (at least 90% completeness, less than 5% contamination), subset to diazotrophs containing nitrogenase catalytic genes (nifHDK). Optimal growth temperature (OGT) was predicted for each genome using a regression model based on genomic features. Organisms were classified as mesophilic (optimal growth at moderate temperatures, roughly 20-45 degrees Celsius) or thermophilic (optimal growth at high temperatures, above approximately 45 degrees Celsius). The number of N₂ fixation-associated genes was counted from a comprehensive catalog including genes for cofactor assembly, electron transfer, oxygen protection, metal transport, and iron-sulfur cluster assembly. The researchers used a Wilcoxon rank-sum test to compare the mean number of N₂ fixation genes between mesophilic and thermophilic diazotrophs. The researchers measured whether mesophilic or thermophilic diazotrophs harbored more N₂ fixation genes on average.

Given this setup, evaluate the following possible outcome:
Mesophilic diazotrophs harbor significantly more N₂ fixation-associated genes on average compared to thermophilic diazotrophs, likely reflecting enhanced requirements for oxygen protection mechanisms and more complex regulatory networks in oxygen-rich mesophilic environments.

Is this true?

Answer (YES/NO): NO